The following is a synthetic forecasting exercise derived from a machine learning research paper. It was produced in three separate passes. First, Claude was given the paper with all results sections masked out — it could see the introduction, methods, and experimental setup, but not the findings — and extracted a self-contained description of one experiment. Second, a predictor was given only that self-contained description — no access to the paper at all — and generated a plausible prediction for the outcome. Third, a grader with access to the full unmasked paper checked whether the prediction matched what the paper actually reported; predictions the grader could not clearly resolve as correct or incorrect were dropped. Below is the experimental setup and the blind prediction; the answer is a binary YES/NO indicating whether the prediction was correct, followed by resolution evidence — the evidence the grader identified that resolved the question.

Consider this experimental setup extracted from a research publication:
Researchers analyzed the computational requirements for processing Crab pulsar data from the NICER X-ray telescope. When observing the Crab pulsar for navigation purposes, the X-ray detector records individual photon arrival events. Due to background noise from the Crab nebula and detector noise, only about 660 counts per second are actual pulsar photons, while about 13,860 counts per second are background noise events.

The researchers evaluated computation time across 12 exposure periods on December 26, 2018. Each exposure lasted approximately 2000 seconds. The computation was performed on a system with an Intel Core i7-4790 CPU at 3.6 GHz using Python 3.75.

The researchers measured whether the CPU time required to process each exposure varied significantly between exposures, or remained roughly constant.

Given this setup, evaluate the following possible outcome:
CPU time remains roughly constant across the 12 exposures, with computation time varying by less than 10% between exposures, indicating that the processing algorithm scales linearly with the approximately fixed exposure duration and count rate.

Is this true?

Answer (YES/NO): NO